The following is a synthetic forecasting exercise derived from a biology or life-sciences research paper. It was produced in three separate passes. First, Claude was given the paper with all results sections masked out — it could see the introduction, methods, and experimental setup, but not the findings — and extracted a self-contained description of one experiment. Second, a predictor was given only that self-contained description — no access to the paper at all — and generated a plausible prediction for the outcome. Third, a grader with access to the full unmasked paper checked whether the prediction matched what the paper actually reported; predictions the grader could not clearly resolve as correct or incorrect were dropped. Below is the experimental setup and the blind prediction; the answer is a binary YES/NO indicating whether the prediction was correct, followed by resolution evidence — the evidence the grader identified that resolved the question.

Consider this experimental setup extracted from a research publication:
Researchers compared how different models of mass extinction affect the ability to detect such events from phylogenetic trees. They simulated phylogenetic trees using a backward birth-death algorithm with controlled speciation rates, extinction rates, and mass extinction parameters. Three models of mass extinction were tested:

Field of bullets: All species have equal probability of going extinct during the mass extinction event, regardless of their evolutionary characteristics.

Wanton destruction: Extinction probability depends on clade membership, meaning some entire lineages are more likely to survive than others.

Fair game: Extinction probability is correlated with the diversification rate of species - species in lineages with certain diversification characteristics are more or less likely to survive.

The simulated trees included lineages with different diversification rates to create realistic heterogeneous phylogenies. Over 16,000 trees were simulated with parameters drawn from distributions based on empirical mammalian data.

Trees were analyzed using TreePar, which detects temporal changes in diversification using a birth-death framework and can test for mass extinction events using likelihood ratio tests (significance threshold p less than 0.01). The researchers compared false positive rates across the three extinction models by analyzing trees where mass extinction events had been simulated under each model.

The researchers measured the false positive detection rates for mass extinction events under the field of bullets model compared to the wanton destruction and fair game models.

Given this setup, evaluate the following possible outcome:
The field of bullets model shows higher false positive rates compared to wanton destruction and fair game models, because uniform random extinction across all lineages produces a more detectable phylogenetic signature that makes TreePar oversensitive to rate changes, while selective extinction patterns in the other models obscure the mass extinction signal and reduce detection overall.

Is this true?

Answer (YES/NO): NO